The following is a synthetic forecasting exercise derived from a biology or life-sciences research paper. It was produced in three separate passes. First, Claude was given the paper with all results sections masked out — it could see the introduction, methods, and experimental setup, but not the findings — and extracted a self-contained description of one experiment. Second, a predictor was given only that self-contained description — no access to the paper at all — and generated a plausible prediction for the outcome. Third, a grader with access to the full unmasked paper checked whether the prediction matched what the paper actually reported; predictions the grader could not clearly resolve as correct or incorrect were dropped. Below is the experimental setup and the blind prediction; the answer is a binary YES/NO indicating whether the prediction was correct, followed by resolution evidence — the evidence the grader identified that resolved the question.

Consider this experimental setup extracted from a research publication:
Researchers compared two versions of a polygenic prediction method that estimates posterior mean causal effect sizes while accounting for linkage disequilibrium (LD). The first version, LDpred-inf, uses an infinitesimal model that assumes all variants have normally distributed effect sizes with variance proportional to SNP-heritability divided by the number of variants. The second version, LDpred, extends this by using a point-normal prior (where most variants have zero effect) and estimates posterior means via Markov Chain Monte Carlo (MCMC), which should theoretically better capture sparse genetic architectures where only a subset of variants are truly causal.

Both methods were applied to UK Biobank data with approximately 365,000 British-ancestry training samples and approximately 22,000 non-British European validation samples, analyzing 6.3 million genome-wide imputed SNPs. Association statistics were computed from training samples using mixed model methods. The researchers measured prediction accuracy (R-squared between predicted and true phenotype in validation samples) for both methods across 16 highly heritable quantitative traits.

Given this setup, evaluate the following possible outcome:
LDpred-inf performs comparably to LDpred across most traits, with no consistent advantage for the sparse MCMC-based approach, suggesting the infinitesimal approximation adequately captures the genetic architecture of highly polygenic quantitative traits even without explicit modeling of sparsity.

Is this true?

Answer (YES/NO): NO